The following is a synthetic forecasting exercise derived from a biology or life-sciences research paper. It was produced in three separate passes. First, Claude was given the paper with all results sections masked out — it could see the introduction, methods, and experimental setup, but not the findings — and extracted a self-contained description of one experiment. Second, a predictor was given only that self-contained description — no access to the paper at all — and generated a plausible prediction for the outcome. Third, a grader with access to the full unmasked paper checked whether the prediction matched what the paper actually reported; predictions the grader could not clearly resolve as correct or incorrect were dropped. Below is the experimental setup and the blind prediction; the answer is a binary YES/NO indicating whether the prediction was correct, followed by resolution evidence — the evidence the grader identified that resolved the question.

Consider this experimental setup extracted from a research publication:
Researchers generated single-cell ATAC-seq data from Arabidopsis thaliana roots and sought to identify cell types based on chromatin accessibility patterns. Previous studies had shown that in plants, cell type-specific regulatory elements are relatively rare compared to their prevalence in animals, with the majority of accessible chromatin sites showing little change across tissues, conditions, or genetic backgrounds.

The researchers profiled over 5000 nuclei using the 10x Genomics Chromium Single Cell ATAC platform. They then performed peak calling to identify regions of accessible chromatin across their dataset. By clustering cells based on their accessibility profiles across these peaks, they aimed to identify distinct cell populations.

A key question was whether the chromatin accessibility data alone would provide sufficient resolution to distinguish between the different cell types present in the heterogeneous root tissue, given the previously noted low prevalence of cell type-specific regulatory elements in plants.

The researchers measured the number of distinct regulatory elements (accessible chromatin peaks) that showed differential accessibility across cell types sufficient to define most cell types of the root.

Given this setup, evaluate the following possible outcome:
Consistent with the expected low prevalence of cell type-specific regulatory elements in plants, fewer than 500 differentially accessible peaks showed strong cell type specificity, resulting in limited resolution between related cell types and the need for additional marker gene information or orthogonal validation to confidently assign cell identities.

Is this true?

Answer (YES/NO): NO